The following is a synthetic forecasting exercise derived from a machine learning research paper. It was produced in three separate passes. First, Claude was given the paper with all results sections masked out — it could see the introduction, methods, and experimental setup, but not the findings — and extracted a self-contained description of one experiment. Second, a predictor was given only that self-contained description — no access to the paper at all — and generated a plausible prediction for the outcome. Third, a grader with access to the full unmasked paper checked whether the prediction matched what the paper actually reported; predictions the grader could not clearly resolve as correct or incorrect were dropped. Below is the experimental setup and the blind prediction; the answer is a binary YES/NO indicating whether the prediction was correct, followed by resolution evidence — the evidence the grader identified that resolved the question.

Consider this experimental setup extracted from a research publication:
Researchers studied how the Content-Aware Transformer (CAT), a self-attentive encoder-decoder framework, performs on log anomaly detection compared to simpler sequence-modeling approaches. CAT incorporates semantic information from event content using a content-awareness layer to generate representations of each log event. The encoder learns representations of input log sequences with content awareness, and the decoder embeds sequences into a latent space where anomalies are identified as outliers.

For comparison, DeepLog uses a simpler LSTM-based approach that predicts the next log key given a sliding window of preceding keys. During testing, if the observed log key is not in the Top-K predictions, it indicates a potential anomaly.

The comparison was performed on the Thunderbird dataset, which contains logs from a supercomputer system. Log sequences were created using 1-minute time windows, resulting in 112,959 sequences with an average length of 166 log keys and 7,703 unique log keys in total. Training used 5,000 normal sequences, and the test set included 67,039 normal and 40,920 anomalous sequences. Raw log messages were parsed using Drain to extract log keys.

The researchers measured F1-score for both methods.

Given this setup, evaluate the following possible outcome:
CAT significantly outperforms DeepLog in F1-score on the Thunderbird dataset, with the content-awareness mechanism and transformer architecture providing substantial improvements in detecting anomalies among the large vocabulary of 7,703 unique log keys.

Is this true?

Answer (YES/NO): NO